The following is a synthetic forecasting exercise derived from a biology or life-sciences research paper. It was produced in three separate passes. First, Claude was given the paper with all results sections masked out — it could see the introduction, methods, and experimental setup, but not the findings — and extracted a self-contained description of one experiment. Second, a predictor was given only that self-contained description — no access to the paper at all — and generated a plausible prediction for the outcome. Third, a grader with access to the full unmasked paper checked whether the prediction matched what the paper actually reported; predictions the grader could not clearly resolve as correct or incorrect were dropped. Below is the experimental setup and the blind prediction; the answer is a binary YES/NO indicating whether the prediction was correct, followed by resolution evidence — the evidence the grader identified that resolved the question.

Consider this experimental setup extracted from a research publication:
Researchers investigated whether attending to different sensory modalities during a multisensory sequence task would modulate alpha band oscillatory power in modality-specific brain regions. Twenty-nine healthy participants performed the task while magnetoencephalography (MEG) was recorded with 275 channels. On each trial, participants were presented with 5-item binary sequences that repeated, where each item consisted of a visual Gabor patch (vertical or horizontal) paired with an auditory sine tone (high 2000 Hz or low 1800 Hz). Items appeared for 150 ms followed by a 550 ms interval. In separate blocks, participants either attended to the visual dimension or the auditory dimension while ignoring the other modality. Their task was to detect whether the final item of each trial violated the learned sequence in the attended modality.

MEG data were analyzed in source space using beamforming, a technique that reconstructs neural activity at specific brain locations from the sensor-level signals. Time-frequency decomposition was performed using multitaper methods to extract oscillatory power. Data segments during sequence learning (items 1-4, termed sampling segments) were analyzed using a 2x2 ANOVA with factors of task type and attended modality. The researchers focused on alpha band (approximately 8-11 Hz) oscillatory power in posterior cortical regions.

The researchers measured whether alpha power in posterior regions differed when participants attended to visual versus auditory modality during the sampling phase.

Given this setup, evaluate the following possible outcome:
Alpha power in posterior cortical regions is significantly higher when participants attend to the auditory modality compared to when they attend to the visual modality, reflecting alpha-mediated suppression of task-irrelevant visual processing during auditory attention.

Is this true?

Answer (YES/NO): YES